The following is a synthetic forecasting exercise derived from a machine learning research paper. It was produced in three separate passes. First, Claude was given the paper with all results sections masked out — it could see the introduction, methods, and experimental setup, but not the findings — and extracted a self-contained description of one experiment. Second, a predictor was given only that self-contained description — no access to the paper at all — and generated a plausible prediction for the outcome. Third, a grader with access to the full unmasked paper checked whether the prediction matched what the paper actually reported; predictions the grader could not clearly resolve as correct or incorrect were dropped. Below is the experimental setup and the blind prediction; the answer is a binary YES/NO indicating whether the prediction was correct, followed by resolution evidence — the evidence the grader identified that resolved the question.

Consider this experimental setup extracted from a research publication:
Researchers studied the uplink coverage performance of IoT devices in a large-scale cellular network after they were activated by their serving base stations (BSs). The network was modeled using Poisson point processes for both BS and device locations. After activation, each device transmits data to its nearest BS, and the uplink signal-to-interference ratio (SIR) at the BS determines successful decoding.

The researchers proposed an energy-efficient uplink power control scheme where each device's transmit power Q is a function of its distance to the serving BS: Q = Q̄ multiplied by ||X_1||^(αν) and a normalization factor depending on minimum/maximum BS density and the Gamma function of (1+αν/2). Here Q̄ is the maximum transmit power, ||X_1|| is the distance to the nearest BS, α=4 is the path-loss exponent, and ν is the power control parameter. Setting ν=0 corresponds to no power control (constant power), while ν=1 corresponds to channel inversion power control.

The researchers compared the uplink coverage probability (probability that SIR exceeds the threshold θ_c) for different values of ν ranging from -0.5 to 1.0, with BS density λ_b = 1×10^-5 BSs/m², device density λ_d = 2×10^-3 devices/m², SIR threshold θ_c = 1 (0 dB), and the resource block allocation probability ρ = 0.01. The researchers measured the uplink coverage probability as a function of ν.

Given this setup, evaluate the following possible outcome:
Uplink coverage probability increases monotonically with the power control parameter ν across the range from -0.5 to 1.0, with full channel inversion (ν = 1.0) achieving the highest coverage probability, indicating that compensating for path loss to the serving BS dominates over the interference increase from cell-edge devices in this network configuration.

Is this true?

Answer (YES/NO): NO